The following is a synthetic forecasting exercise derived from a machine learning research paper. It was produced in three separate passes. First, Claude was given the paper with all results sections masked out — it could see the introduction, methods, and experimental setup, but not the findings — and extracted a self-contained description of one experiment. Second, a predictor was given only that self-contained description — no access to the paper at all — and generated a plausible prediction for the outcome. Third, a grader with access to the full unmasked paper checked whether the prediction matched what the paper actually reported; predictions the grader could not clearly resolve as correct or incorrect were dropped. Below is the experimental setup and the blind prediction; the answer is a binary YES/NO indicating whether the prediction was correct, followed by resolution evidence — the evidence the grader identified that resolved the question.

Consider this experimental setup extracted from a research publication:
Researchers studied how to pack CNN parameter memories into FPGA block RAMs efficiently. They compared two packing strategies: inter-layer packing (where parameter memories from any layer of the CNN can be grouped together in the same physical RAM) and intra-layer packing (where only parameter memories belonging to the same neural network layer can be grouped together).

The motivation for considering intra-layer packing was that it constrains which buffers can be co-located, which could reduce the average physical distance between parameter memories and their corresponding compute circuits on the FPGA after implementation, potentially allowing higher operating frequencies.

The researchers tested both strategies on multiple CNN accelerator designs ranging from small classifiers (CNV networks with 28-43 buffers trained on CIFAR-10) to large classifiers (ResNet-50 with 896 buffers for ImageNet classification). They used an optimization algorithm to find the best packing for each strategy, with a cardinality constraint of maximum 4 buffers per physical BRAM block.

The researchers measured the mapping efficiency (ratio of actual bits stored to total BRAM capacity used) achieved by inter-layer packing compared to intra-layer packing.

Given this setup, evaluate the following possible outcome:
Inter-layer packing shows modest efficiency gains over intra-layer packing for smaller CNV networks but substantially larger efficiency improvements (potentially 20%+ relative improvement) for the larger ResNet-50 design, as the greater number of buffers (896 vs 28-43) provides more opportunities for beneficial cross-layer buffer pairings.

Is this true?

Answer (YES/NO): NO